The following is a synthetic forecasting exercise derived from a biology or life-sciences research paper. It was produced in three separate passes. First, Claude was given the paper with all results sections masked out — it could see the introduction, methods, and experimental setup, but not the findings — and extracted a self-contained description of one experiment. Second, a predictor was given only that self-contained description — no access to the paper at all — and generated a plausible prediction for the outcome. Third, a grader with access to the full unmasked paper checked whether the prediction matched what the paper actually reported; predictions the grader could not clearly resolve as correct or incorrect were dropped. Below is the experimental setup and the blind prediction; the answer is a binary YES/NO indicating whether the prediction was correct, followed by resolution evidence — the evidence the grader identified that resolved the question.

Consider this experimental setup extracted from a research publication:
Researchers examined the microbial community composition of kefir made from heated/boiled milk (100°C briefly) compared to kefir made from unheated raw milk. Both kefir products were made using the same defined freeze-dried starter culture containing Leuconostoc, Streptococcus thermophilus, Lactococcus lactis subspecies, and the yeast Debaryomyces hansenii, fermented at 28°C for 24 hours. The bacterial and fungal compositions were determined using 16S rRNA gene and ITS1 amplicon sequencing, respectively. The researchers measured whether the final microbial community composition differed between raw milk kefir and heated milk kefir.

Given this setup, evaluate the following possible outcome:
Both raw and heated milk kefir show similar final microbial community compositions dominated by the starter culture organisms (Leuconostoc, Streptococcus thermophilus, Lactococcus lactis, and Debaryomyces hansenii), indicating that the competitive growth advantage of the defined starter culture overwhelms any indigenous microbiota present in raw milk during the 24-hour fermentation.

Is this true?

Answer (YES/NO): NO